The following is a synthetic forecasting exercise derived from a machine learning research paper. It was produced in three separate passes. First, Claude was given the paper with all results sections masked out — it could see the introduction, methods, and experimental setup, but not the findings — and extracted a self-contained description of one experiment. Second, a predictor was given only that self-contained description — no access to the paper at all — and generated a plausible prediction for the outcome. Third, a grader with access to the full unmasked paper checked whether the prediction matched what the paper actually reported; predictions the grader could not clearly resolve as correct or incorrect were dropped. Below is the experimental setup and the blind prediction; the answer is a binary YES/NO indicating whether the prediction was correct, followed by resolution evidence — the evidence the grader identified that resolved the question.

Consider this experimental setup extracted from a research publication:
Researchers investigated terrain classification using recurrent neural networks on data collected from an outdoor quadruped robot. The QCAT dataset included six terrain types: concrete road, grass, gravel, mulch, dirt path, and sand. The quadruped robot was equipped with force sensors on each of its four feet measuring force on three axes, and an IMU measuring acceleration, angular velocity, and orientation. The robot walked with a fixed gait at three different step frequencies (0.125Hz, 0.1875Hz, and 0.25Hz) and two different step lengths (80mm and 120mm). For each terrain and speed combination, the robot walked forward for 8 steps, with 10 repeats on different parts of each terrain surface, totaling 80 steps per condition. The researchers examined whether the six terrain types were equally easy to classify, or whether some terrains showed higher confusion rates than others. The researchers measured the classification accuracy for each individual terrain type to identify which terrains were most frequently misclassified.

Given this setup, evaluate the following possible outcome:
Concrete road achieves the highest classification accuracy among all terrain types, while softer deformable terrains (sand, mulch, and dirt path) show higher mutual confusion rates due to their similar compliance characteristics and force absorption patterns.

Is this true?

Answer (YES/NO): NO